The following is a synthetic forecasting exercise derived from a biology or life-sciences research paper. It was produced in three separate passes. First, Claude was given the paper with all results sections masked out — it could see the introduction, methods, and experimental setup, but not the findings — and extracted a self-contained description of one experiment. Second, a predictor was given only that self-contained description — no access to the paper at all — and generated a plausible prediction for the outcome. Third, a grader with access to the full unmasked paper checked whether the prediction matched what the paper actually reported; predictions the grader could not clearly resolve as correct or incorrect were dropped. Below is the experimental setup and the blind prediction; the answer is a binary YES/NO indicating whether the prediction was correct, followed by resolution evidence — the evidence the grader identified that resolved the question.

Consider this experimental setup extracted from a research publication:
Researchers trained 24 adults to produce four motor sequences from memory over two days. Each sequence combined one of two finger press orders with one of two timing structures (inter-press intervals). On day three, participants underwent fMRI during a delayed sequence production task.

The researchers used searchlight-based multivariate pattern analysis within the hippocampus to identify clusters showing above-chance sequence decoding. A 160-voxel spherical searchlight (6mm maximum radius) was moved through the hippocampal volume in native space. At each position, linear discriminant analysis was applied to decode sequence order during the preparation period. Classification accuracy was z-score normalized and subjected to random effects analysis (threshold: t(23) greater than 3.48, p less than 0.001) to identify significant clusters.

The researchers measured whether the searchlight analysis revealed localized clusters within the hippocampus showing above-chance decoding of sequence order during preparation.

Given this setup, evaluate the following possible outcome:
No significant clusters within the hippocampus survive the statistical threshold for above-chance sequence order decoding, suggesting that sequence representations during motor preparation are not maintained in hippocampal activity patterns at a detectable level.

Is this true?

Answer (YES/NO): NO